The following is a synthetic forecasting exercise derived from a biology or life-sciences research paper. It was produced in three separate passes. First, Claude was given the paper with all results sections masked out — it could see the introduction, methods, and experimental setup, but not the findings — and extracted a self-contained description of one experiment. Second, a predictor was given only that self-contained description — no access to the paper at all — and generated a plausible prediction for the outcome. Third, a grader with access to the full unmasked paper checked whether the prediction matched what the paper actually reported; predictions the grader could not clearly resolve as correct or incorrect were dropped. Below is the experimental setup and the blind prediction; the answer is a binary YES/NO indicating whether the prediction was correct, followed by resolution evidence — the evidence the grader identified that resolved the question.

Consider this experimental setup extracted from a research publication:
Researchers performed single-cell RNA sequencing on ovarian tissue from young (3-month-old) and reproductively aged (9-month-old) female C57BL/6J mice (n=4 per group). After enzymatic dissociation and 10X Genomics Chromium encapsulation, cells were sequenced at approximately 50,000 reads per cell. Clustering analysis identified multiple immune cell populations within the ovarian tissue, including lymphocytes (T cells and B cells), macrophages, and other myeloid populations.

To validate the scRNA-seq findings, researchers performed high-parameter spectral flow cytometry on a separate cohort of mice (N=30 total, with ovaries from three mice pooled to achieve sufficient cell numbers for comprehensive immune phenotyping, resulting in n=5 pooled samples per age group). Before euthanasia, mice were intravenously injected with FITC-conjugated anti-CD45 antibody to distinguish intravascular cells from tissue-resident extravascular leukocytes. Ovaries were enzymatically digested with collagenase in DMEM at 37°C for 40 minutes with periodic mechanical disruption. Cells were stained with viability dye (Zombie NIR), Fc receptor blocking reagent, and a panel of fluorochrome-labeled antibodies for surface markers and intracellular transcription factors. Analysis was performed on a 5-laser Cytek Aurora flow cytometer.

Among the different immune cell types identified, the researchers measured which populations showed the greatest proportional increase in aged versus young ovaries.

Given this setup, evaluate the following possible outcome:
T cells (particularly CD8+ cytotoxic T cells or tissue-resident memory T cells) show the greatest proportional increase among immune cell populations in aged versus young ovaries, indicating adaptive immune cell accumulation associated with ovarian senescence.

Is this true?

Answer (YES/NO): NO